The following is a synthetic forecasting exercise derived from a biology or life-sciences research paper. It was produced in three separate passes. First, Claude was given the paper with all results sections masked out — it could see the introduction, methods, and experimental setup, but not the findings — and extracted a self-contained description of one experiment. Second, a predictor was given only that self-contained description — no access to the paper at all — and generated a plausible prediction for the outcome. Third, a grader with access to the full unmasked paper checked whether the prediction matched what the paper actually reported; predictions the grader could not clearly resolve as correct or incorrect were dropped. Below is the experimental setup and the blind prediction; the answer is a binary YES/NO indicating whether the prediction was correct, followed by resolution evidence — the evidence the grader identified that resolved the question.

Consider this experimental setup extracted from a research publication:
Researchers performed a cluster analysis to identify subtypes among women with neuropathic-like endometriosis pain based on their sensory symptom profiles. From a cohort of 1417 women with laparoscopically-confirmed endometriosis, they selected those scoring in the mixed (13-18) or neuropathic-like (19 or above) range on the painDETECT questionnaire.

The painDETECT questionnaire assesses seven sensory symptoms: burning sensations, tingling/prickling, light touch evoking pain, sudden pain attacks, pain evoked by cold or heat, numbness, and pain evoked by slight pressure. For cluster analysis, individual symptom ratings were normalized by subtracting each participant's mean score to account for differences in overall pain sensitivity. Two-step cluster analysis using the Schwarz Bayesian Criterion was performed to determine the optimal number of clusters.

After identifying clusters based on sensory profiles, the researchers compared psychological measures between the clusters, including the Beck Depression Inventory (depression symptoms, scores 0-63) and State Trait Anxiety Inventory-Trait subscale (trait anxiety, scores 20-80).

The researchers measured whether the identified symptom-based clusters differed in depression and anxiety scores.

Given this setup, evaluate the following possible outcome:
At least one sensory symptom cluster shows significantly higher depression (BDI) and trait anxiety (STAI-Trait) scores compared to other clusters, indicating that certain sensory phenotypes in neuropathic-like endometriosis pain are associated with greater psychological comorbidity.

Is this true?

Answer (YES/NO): NO